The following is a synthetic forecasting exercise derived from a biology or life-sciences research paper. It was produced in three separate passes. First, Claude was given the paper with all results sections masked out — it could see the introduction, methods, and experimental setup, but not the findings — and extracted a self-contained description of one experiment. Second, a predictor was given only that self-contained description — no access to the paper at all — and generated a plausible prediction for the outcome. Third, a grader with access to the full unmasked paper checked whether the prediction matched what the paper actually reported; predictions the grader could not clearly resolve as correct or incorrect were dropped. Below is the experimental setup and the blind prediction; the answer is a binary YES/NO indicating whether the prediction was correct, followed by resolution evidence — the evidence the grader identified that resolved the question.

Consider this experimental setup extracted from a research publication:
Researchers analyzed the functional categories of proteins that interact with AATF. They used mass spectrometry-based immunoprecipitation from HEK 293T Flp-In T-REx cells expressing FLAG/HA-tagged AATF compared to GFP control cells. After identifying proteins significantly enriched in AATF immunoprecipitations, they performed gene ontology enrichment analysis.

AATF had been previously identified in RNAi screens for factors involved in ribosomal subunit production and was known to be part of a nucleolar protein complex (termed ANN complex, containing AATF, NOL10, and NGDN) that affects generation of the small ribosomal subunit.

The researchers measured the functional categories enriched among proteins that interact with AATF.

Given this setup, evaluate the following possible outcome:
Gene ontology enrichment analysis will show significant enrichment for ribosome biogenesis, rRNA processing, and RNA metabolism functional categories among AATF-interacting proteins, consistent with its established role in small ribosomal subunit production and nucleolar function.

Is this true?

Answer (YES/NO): YES